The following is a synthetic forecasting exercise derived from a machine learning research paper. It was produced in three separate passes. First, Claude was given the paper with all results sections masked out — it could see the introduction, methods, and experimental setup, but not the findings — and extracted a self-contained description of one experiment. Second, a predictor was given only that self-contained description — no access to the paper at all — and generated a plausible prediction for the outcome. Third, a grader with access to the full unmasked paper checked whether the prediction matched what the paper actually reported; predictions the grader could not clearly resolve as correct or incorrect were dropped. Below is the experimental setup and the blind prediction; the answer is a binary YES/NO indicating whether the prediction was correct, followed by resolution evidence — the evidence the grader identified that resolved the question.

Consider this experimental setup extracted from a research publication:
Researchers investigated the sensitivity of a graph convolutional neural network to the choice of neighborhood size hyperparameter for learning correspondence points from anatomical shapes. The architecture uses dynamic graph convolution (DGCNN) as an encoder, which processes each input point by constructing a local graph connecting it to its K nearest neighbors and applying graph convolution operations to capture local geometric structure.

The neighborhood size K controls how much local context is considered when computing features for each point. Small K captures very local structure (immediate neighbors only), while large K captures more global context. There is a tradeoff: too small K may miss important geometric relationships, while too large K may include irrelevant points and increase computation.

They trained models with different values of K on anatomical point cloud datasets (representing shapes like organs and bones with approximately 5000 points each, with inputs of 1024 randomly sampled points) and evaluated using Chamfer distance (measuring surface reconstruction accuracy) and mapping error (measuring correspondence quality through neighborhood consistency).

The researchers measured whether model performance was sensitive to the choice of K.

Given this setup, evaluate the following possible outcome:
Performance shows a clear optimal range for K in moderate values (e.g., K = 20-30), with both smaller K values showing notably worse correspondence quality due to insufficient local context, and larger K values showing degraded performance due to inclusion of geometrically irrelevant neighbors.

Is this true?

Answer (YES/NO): NO